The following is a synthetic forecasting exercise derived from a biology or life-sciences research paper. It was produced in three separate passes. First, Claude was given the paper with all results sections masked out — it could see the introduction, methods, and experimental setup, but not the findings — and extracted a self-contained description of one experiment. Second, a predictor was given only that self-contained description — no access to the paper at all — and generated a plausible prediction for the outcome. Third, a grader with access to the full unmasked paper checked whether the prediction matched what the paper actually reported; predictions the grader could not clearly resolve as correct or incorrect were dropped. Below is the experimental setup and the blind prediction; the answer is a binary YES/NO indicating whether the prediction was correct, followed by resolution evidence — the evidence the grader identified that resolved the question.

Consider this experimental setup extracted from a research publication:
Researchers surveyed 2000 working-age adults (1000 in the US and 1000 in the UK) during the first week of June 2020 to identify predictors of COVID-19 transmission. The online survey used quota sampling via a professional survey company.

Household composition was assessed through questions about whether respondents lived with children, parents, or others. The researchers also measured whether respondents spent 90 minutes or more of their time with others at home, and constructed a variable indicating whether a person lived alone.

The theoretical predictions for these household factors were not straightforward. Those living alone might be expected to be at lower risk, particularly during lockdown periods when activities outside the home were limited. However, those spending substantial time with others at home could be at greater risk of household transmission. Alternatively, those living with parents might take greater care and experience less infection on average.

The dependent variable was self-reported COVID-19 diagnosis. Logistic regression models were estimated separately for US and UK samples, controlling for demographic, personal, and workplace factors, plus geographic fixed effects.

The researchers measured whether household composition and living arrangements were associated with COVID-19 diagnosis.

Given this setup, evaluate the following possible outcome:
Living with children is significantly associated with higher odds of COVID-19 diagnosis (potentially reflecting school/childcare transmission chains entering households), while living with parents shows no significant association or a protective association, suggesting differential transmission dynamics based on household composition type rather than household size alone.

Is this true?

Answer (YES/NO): NO